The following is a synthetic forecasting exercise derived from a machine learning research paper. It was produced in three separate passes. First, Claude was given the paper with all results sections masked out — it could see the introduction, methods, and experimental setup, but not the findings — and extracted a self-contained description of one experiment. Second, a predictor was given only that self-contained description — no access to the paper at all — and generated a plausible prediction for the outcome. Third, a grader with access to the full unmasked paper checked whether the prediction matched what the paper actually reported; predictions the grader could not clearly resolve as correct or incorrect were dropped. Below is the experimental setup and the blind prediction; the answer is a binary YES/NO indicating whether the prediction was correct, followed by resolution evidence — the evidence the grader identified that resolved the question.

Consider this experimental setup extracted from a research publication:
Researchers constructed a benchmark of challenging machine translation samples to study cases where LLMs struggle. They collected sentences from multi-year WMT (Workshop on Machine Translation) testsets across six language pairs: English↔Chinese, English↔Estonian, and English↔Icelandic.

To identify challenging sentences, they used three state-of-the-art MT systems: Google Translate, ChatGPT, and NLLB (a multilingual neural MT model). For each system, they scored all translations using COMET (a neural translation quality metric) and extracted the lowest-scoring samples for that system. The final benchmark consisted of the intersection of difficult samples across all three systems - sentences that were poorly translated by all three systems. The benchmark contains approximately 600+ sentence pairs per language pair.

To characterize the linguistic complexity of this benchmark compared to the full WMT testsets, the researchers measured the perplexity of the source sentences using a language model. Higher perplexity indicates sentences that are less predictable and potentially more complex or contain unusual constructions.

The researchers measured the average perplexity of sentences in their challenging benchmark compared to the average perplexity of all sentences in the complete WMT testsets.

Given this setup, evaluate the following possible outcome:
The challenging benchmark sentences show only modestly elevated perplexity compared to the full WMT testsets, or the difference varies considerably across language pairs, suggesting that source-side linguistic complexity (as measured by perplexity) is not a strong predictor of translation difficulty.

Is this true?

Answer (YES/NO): NO